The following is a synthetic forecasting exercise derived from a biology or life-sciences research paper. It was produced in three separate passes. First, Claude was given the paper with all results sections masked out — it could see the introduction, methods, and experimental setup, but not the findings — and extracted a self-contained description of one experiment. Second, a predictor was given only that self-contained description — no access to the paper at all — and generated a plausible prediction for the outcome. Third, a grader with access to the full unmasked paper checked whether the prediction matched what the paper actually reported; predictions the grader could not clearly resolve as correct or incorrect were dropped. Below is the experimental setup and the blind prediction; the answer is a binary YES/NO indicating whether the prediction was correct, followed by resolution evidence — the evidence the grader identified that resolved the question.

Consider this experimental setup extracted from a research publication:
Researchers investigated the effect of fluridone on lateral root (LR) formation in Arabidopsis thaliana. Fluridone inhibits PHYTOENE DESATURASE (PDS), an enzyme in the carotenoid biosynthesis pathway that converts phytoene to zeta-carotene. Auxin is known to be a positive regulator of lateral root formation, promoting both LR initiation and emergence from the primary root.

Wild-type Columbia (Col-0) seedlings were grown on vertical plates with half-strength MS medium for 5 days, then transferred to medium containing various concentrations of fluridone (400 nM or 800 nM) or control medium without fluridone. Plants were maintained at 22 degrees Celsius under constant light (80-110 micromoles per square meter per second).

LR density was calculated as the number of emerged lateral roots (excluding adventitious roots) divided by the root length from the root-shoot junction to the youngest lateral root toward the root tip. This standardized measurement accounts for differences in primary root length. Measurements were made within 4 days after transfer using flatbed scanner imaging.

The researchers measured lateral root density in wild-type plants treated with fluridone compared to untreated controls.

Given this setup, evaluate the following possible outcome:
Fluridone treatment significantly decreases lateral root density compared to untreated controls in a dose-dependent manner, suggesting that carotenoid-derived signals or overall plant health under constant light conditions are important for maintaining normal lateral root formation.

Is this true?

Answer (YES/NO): NO